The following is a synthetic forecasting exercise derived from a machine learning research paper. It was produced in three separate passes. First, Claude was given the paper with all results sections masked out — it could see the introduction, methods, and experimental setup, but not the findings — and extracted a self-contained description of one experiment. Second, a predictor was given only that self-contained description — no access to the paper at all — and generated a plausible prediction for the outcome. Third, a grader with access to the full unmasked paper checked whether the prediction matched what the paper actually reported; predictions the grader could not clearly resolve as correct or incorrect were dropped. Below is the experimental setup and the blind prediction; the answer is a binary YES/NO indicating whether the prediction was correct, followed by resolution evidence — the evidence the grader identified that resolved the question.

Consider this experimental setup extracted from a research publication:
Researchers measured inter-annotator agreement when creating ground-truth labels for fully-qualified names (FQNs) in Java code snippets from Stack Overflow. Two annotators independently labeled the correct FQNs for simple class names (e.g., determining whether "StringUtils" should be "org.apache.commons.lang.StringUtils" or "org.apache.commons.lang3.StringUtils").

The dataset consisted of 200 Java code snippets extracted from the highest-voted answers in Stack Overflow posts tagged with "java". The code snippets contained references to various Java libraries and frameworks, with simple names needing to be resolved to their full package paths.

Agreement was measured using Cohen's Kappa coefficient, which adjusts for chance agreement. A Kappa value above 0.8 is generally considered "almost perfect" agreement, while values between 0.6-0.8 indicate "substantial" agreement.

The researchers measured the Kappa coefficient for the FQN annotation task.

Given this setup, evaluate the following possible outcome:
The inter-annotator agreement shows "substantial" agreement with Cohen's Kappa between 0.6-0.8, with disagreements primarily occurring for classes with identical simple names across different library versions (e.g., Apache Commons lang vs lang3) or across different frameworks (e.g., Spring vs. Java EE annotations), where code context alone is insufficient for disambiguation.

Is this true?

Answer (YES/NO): NO